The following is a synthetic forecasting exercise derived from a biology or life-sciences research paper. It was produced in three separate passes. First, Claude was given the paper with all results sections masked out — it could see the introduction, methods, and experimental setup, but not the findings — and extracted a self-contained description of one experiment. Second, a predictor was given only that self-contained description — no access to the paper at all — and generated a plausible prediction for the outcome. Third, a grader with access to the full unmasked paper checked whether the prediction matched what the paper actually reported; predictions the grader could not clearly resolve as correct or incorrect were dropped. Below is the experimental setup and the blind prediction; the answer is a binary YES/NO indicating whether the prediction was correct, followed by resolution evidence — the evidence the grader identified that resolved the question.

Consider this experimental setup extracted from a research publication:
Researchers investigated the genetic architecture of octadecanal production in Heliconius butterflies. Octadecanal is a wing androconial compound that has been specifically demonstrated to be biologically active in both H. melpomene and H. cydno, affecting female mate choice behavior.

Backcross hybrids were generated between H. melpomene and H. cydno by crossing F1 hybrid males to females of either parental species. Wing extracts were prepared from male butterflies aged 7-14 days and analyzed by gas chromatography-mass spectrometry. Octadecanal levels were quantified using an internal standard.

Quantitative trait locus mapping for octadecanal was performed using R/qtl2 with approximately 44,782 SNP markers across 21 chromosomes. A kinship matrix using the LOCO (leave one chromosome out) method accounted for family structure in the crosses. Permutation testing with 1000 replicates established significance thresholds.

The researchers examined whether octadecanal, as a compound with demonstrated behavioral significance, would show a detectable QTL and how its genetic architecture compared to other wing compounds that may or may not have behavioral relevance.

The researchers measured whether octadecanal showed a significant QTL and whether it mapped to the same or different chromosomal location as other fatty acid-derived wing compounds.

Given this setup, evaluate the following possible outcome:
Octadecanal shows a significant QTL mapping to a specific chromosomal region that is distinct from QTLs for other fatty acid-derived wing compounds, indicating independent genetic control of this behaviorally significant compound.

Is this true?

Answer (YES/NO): NO